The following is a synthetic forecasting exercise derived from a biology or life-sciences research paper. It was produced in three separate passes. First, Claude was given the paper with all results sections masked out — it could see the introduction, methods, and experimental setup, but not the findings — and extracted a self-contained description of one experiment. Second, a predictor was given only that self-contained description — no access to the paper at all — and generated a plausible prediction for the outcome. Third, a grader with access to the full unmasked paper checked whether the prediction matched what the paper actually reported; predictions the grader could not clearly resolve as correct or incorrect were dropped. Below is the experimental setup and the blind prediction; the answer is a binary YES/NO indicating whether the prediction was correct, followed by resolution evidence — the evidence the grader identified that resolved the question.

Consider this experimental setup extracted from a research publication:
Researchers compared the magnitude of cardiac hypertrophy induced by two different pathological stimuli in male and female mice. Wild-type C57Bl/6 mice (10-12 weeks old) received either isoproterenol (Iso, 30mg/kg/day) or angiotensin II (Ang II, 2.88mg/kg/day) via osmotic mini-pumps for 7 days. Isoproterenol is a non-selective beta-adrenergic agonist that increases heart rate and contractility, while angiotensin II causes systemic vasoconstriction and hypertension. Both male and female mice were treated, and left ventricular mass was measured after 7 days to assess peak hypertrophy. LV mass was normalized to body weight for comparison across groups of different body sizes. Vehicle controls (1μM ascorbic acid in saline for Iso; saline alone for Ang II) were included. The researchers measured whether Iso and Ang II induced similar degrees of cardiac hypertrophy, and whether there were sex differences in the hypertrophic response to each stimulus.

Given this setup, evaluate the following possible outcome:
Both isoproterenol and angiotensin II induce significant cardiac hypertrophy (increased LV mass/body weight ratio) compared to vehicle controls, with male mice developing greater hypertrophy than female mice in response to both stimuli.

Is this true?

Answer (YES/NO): NO